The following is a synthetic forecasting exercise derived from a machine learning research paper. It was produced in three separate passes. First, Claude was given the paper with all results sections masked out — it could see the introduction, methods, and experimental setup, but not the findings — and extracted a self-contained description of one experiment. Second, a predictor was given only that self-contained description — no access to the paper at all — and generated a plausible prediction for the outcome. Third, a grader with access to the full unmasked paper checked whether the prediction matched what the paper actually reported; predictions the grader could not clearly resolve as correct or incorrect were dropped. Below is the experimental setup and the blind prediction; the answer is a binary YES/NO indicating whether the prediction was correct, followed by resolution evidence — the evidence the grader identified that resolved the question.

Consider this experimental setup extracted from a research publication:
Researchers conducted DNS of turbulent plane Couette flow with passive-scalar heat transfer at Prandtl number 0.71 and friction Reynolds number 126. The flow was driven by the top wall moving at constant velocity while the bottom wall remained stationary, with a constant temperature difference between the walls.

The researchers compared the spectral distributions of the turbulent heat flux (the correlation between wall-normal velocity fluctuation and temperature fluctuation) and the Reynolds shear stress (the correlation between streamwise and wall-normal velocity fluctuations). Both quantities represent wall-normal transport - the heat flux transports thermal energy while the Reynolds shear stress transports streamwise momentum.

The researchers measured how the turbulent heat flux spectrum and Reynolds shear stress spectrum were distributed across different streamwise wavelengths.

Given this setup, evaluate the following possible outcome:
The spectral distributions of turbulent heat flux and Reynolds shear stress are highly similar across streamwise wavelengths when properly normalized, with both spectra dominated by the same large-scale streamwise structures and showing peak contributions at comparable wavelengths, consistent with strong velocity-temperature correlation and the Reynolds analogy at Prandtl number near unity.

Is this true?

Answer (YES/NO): NO